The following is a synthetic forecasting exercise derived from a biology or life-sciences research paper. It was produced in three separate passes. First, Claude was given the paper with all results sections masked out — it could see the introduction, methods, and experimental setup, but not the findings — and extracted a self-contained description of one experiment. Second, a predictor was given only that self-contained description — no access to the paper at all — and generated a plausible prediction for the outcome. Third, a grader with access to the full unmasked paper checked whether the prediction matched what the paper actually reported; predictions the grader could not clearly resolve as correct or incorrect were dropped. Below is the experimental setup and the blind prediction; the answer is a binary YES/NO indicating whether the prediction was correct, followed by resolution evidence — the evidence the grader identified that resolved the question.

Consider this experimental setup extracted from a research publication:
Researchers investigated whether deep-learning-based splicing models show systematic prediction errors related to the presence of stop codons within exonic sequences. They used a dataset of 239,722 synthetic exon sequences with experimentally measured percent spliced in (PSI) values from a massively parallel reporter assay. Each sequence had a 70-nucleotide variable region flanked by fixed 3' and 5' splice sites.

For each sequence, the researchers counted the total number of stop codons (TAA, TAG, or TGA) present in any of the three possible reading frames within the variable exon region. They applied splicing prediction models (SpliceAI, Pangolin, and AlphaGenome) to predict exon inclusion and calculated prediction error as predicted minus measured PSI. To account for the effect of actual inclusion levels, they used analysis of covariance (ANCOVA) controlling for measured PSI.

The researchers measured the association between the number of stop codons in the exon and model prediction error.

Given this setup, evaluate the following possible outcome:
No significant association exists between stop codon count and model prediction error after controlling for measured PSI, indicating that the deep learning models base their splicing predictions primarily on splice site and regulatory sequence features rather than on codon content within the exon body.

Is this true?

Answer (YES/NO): NO